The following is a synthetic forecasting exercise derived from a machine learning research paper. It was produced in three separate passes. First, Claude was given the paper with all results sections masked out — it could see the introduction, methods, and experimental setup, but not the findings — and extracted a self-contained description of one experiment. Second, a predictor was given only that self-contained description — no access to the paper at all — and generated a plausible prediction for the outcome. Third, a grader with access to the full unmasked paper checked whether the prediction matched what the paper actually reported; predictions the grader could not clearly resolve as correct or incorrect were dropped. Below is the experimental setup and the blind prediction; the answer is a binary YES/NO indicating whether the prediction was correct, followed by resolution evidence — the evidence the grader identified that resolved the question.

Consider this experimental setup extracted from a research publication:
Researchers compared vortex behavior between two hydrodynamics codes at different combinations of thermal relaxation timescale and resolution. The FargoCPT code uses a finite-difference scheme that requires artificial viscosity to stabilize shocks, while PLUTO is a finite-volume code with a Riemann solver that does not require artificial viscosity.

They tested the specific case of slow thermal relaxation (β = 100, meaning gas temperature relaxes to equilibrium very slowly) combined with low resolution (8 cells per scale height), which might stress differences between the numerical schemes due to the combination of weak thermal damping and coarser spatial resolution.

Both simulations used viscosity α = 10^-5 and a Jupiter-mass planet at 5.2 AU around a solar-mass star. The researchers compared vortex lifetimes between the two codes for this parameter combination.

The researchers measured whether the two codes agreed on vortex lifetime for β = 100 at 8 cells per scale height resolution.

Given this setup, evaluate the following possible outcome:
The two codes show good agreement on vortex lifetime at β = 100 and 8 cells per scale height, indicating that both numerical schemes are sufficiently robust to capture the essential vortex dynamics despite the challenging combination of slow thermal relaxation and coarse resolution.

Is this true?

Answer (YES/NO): NO